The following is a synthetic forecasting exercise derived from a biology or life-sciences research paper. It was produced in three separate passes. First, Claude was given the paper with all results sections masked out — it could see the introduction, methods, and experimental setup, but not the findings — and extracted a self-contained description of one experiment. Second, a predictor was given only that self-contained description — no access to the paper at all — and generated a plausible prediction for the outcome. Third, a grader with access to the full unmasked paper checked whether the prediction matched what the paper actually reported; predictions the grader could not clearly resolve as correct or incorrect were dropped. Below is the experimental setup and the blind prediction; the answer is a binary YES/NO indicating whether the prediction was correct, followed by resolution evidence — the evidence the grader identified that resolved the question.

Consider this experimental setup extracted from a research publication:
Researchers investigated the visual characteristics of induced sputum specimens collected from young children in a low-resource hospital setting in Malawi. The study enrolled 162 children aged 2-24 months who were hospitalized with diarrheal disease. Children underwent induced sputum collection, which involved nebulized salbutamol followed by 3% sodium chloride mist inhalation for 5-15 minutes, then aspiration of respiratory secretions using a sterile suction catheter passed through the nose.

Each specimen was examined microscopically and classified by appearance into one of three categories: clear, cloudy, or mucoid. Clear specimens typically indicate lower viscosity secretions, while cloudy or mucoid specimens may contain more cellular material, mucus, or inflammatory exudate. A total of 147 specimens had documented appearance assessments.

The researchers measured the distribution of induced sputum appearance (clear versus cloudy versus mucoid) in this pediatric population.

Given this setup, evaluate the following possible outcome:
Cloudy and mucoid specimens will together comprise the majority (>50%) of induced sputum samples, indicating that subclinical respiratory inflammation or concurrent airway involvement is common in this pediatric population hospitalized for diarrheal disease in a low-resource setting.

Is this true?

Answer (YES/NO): NO